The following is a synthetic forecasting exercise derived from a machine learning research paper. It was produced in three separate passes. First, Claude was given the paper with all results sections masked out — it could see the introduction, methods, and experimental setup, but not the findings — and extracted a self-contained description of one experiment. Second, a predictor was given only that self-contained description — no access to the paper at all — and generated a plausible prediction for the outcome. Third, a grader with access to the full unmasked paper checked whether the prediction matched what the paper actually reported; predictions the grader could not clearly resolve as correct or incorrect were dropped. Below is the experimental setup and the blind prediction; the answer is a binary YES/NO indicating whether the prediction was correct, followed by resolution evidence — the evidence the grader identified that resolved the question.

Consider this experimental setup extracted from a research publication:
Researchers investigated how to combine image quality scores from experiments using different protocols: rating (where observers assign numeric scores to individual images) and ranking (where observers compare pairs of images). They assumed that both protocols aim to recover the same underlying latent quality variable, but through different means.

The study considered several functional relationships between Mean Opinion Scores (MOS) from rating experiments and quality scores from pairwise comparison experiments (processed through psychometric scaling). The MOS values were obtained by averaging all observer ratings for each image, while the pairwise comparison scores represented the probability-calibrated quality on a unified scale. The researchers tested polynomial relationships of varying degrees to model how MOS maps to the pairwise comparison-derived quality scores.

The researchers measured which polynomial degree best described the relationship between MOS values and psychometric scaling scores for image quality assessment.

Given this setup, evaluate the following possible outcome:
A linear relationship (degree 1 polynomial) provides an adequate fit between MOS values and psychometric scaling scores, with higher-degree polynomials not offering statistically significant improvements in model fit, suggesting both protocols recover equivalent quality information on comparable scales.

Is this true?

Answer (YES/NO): YES